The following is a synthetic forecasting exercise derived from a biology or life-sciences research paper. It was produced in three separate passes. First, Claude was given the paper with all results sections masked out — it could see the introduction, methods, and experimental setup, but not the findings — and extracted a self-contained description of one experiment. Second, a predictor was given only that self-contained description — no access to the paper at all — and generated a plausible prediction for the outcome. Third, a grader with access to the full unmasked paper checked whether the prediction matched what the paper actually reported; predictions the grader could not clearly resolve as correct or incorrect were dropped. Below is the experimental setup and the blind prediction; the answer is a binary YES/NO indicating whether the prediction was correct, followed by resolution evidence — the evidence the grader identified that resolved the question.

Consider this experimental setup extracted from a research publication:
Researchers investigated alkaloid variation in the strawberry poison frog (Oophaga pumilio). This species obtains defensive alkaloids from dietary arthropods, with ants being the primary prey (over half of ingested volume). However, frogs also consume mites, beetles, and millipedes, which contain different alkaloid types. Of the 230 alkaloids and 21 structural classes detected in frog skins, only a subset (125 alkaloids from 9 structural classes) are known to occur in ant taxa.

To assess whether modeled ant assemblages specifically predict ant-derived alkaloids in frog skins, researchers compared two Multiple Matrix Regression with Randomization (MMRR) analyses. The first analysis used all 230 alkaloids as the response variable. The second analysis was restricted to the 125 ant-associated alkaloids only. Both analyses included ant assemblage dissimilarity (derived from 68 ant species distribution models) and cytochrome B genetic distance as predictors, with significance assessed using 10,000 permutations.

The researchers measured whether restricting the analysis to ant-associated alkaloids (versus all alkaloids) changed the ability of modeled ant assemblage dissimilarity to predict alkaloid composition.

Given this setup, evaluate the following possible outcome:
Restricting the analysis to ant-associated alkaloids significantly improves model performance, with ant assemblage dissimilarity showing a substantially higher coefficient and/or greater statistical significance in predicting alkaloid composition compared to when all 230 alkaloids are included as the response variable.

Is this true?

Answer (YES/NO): NO